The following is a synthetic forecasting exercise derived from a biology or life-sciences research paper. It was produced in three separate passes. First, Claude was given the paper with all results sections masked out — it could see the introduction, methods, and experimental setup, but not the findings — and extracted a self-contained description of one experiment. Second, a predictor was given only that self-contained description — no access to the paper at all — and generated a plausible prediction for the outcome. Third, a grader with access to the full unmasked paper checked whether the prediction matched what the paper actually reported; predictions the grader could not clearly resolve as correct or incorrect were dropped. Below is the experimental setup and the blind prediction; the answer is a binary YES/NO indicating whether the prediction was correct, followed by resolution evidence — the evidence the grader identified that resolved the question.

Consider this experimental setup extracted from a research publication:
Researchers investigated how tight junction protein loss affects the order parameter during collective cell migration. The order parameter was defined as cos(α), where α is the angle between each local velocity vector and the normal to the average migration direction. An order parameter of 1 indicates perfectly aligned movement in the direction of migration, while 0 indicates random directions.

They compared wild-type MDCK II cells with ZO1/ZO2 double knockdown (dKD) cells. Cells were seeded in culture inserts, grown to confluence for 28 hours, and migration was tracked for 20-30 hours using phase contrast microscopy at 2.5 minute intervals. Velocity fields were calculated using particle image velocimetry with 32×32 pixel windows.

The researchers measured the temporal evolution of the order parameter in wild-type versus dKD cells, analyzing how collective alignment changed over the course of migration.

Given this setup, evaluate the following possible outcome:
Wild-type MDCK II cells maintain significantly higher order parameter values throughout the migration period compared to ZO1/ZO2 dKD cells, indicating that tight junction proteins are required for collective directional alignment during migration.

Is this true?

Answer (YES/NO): YES